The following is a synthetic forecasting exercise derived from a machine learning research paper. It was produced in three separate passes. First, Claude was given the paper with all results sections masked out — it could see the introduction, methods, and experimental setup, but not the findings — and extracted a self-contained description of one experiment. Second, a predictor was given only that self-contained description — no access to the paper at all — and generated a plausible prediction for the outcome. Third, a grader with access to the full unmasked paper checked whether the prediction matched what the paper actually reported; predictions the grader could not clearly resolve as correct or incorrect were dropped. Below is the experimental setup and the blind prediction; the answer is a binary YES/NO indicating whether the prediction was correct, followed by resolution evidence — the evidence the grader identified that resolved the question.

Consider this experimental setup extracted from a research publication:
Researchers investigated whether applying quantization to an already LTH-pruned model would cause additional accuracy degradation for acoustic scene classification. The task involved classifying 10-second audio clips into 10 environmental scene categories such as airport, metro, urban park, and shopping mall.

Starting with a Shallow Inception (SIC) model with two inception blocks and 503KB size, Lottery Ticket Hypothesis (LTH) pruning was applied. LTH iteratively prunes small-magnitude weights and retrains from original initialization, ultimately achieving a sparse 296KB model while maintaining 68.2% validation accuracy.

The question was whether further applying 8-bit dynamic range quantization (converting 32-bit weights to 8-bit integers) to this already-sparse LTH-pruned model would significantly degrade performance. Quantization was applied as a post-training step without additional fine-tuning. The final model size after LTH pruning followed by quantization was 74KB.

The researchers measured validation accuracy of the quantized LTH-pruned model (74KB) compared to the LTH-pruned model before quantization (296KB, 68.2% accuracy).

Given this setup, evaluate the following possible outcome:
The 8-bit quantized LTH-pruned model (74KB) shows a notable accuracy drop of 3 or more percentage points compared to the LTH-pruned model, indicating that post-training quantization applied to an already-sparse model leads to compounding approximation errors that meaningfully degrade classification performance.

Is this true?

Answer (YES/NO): NO